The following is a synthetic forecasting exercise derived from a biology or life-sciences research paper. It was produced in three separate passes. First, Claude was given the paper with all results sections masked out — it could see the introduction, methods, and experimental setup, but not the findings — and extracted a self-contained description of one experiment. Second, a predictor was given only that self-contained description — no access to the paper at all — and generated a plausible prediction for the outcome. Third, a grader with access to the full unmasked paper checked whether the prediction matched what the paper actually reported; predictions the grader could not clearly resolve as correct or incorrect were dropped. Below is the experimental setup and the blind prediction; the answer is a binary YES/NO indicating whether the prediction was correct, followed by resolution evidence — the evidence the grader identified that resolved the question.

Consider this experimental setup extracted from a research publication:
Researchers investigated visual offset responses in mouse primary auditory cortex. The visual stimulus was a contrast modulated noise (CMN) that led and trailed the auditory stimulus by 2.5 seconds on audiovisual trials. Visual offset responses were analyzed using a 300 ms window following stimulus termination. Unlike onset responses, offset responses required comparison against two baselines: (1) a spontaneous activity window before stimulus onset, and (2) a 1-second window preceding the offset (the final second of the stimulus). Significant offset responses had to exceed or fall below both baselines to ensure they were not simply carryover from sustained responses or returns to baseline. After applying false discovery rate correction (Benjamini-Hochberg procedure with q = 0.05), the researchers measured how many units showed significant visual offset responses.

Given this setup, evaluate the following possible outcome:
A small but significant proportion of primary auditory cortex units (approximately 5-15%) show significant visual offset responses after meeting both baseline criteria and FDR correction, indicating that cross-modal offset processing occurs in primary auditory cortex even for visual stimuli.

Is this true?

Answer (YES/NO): NO